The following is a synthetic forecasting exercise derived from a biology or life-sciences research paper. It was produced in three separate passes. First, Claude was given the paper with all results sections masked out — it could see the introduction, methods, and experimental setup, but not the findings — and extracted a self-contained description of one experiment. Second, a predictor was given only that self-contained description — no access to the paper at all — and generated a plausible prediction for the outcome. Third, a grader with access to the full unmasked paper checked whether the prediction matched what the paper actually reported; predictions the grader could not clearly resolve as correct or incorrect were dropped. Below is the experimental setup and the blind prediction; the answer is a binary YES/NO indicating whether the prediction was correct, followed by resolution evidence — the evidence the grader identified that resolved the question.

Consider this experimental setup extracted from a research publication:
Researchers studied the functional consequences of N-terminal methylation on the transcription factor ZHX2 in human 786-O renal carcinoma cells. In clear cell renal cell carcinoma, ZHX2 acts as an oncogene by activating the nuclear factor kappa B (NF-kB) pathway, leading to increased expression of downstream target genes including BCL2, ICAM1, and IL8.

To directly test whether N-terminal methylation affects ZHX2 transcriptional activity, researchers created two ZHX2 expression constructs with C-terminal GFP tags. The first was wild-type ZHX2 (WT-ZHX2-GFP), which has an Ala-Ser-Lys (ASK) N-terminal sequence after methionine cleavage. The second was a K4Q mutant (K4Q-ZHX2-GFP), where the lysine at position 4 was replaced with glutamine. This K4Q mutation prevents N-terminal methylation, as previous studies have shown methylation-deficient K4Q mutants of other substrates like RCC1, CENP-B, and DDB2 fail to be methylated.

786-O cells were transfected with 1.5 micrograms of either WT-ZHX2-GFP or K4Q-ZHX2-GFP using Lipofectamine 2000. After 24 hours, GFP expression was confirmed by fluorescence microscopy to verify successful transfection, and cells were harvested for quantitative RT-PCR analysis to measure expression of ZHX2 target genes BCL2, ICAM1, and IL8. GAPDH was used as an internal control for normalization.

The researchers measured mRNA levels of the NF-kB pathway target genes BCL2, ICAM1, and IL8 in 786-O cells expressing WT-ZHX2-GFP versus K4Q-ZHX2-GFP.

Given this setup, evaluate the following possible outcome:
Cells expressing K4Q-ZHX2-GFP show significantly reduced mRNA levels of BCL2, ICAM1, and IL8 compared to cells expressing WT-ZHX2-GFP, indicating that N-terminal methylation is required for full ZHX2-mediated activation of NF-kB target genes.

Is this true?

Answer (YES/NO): YES